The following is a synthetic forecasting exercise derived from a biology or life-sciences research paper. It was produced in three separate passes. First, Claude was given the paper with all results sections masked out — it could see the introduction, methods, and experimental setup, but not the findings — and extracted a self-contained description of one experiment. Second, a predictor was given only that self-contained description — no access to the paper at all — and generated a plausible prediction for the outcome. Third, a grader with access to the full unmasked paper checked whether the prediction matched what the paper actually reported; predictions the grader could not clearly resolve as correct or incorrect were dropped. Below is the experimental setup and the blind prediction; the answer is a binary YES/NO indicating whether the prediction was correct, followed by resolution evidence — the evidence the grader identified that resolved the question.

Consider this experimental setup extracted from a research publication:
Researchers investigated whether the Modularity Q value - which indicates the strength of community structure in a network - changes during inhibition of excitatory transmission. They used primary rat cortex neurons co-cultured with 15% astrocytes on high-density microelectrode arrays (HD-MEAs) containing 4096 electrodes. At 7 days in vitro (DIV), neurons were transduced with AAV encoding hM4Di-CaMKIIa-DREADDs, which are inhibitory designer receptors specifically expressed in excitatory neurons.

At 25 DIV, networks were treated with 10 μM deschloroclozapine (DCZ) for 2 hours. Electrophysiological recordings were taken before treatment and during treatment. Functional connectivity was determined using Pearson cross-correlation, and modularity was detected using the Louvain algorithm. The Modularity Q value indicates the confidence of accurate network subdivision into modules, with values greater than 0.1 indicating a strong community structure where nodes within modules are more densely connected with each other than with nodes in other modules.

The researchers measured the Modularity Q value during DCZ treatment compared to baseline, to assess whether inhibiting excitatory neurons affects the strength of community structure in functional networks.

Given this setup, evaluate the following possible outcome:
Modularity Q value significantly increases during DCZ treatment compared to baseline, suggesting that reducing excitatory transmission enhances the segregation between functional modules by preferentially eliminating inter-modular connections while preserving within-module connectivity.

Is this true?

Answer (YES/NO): NO